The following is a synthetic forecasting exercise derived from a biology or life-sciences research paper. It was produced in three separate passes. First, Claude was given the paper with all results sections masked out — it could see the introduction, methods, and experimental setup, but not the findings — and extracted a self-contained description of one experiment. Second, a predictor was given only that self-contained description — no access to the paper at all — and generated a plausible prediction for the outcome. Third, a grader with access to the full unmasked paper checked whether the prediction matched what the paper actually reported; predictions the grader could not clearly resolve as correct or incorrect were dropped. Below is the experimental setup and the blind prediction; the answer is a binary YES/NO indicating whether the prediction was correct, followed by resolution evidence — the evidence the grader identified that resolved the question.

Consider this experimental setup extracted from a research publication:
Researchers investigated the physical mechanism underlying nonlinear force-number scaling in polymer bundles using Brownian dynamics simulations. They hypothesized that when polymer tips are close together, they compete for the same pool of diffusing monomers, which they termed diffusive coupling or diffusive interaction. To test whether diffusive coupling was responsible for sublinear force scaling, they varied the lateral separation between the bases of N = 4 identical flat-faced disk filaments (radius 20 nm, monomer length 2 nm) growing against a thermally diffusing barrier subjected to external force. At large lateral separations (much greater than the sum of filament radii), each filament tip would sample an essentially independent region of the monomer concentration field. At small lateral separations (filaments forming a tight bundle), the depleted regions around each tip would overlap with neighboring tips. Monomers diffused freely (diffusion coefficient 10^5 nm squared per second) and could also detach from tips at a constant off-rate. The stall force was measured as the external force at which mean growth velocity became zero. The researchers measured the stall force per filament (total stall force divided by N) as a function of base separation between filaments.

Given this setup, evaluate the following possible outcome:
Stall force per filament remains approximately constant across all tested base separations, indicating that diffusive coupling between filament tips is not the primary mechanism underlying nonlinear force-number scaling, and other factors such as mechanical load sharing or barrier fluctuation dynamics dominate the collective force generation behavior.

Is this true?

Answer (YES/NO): NO